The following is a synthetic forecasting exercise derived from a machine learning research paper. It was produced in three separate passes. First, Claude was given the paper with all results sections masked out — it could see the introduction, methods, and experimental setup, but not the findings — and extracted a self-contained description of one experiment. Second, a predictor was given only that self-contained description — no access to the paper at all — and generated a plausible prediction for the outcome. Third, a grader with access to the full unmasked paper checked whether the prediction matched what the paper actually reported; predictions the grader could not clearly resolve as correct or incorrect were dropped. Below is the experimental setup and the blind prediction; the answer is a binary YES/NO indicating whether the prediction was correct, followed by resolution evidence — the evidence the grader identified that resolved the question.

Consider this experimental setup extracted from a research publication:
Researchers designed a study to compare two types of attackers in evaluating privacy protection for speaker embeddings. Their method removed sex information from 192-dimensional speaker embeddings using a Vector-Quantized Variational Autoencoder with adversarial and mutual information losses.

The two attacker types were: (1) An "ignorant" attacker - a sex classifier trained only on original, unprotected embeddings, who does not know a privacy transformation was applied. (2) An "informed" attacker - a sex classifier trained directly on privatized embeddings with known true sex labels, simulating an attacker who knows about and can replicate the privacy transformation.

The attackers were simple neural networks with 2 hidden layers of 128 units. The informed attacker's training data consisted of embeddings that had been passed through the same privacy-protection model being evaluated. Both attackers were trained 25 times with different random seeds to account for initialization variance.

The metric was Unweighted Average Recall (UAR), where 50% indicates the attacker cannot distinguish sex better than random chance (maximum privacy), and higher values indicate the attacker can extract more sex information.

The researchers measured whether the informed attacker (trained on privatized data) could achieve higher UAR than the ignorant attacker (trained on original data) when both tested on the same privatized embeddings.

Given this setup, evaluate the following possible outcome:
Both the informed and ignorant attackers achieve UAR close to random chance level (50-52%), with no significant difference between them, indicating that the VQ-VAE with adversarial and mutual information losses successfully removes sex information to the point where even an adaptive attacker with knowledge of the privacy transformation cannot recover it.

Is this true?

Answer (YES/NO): NO